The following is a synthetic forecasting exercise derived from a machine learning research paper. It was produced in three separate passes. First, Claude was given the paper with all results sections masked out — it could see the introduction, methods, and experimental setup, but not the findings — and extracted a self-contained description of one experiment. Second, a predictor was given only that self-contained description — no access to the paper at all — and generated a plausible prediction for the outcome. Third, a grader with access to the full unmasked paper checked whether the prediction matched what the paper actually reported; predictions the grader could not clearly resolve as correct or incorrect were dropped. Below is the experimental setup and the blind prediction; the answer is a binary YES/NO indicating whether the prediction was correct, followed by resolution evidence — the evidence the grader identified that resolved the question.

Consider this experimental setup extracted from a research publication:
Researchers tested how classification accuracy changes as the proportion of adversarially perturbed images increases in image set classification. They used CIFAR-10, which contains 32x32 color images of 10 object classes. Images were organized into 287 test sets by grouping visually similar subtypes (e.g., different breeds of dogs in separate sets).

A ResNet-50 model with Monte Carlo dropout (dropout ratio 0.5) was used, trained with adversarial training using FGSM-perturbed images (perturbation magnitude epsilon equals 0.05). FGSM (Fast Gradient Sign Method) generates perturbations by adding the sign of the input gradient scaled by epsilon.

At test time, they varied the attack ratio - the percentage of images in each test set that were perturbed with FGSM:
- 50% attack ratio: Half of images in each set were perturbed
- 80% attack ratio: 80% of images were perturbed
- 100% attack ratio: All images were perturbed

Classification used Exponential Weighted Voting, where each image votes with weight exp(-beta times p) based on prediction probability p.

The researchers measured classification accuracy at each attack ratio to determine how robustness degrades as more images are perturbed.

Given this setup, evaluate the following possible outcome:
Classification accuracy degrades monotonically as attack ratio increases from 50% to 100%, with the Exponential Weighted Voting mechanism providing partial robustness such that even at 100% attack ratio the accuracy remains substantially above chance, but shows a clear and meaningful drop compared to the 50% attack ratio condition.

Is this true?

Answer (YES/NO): NO